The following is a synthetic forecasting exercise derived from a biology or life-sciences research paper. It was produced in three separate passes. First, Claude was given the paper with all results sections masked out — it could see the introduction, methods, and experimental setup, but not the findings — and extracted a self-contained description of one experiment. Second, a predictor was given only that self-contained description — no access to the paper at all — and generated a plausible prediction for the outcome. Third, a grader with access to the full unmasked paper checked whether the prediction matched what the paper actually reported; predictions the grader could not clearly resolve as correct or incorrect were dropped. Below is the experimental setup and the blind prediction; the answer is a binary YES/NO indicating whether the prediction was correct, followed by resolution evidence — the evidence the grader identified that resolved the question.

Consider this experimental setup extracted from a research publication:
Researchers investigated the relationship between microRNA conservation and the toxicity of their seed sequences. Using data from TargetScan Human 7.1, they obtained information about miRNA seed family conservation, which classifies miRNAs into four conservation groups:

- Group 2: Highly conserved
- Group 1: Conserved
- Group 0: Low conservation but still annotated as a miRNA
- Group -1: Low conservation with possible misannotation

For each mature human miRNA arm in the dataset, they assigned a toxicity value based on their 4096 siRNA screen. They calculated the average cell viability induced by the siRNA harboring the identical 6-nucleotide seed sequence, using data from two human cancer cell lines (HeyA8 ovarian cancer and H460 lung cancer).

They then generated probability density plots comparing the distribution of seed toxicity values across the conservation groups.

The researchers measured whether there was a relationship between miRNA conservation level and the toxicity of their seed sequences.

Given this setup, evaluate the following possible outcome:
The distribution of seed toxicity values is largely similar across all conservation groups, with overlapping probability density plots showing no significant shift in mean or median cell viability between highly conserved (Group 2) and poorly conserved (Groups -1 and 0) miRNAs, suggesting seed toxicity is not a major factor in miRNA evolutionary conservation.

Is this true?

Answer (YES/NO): NO